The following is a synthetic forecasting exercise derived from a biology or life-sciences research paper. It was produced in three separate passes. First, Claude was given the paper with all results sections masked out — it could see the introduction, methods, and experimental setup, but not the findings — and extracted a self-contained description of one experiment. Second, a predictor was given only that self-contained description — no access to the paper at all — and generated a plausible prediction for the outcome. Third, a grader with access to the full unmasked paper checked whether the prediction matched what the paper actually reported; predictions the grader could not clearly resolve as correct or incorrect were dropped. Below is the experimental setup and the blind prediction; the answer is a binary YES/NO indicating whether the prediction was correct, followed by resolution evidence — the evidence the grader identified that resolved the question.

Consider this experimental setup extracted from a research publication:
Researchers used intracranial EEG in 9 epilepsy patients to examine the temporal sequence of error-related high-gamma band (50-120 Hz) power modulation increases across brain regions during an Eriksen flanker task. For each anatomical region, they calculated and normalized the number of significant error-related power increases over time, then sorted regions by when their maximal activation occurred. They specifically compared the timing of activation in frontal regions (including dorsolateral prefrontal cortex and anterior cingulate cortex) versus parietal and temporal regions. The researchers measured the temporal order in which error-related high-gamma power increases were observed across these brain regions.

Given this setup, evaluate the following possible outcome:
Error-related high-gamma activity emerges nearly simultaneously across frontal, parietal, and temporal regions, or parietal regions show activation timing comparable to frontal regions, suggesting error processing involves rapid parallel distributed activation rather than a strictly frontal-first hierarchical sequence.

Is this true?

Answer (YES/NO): NO